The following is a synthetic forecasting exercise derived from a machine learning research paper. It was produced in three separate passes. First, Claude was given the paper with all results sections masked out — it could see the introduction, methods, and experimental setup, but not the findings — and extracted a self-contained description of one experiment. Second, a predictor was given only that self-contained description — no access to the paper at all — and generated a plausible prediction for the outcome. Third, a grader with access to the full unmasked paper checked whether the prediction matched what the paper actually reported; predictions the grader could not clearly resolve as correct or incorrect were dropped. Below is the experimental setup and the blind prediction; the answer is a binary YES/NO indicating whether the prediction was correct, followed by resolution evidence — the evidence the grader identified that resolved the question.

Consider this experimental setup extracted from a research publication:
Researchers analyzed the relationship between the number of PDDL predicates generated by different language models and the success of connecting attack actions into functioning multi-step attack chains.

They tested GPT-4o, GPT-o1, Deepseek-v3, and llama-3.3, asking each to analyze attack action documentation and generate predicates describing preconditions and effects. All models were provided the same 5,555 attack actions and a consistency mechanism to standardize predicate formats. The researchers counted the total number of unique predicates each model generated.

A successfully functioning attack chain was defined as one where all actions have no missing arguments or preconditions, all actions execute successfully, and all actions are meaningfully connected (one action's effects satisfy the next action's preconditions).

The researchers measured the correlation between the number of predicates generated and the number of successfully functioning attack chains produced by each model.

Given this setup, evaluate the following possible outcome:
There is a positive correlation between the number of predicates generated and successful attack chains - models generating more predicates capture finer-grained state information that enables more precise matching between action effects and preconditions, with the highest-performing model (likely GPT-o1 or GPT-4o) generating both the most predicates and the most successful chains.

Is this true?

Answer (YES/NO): NO